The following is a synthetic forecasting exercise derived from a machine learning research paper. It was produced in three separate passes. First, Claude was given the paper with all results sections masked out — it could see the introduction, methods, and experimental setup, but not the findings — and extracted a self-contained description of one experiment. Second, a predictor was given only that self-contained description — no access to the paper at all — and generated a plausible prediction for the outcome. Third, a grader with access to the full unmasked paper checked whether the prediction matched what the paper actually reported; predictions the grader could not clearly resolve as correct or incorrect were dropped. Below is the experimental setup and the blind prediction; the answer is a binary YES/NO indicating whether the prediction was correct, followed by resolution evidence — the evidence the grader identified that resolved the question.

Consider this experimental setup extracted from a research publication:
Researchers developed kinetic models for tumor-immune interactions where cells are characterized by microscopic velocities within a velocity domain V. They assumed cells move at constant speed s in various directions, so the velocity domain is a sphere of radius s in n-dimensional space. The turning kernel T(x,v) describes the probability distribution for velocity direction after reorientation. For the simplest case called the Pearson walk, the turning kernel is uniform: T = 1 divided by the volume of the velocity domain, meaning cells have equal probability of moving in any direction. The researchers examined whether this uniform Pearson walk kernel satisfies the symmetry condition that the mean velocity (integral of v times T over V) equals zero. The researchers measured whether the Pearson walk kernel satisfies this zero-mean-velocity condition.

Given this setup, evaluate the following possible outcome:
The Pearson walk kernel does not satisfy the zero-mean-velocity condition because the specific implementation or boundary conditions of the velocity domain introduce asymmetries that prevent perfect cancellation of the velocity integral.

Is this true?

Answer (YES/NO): NO